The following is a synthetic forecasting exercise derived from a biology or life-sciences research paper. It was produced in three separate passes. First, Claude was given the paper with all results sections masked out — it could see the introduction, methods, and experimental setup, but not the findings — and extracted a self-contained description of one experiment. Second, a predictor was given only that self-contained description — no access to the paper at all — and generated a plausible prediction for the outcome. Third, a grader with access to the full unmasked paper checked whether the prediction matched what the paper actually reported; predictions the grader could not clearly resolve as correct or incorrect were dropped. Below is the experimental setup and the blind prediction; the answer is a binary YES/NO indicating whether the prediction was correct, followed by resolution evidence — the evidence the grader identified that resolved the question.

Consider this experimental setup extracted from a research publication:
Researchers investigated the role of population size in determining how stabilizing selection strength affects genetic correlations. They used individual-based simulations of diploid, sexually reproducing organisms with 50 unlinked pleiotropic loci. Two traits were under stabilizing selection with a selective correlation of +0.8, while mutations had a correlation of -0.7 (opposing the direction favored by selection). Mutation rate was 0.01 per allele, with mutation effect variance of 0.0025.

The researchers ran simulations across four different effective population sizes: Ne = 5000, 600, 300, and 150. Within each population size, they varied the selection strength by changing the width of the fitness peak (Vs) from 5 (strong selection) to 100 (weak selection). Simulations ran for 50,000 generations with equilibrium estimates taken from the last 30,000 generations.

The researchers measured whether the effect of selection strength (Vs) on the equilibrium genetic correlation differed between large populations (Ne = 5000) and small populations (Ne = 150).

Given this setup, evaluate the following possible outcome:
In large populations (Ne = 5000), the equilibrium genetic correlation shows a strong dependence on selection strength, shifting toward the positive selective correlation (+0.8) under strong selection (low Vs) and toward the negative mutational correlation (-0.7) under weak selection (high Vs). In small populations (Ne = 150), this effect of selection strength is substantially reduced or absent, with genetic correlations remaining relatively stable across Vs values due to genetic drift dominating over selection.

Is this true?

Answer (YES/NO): NO